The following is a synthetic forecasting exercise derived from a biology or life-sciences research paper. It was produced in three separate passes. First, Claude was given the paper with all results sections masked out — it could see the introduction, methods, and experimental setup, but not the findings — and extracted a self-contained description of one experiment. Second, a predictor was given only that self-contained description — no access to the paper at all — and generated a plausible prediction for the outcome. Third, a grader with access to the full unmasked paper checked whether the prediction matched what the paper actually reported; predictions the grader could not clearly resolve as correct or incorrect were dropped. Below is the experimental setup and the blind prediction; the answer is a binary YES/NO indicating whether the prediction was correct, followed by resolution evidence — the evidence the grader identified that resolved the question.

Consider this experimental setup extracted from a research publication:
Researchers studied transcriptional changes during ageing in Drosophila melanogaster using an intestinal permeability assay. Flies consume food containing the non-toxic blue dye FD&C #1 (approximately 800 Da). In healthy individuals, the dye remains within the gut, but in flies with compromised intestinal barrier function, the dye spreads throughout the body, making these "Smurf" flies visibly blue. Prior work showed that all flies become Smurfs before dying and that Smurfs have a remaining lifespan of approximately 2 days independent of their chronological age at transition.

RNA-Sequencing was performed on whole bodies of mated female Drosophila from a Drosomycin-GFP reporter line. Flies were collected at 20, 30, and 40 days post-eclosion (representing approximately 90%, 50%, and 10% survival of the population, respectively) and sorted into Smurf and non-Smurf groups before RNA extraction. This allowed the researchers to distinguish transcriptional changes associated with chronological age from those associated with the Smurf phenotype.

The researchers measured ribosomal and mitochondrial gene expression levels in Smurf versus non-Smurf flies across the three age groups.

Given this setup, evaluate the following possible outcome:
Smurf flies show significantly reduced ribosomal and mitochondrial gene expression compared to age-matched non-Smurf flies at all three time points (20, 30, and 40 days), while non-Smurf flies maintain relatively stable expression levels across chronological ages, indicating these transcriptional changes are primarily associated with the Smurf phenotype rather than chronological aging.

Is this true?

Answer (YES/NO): NO